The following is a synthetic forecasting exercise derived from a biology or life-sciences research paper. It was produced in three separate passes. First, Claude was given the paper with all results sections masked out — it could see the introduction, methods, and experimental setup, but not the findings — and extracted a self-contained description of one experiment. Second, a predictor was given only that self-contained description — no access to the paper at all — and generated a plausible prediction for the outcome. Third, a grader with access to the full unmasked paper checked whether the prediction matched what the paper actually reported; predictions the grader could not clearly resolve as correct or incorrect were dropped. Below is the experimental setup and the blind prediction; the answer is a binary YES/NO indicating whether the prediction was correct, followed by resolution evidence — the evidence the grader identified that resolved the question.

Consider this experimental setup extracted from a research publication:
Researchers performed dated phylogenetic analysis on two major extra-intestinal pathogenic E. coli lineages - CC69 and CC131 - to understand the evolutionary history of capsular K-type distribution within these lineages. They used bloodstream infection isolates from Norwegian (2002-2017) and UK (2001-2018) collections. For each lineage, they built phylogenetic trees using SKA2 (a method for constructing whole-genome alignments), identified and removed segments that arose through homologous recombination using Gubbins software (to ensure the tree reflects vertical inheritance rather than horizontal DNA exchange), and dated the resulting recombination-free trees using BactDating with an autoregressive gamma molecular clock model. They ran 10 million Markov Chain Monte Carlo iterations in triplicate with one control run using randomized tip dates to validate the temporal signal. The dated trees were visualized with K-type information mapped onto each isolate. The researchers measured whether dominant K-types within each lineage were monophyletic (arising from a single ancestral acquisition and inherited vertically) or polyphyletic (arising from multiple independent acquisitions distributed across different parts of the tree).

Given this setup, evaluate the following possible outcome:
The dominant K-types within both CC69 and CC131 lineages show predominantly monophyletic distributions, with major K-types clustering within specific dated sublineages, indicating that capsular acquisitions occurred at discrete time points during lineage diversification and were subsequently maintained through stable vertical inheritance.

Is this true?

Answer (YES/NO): NO